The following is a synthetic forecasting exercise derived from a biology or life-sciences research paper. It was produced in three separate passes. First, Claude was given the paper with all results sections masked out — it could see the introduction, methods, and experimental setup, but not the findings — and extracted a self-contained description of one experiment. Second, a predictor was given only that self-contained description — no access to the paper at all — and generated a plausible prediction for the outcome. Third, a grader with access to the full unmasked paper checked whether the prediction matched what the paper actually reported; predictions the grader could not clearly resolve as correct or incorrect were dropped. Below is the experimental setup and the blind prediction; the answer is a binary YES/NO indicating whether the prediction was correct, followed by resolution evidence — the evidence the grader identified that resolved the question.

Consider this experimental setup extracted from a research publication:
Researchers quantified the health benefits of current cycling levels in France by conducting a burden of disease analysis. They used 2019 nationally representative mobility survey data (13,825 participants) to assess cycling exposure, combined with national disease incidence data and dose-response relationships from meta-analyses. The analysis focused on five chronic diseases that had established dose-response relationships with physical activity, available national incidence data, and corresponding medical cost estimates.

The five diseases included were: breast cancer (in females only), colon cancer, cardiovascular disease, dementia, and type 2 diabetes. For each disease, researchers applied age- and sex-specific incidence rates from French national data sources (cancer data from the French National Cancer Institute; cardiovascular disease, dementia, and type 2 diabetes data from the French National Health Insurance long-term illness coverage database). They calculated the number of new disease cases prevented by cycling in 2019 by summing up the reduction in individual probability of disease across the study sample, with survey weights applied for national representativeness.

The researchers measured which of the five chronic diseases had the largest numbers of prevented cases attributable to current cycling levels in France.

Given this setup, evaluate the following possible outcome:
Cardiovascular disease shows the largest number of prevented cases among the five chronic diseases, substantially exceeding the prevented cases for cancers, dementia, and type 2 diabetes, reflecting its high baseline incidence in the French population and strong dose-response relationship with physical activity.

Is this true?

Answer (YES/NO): NO